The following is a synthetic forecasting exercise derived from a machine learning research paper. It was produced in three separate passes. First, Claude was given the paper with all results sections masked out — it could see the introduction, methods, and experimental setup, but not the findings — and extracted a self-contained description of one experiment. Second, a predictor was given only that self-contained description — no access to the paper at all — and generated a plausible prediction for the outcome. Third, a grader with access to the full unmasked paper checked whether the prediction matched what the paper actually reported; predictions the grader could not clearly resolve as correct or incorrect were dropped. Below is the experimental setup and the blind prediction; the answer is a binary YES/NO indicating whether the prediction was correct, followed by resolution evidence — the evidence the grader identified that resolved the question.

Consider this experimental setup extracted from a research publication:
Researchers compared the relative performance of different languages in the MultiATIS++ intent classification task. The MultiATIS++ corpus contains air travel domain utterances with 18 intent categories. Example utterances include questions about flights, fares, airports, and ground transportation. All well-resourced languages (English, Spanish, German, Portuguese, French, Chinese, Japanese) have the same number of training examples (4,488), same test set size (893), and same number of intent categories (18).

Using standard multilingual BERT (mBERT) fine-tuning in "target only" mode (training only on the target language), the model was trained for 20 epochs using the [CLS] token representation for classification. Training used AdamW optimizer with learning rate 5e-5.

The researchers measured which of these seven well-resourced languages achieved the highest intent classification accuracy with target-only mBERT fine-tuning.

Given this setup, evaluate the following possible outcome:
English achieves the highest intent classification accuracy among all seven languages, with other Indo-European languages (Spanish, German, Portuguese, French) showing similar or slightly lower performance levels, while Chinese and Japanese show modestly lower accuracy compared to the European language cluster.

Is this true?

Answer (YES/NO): NO